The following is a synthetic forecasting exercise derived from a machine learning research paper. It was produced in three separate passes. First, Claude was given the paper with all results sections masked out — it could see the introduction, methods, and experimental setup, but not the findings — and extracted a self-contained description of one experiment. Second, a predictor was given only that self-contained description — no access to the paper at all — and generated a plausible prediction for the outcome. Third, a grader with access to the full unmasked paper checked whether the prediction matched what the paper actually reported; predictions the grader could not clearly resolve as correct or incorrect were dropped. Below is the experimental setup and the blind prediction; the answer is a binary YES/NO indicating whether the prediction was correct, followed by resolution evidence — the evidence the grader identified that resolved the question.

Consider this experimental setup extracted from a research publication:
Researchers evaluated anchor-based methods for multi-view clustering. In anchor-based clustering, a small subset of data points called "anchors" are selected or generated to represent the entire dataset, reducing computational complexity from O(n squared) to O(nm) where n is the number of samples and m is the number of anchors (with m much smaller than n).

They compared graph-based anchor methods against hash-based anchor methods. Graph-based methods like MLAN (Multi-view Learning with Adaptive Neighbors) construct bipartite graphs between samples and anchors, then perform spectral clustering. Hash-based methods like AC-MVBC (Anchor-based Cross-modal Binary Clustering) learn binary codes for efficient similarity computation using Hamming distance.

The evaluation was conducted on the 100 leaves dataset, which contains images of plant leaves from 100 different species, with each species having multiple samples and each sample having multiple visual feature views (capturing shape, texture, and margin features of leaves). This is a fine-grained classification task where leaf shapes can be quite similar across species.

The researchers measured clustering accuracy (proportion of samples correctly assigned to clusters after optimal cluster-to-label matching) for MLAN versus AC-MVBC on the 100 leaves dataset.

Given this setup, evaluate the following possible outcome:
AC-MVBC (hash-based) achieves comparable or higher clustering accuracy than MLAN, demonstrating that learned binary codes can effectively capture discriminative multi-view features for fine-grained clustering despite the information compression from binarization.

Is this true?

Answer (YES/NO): YES